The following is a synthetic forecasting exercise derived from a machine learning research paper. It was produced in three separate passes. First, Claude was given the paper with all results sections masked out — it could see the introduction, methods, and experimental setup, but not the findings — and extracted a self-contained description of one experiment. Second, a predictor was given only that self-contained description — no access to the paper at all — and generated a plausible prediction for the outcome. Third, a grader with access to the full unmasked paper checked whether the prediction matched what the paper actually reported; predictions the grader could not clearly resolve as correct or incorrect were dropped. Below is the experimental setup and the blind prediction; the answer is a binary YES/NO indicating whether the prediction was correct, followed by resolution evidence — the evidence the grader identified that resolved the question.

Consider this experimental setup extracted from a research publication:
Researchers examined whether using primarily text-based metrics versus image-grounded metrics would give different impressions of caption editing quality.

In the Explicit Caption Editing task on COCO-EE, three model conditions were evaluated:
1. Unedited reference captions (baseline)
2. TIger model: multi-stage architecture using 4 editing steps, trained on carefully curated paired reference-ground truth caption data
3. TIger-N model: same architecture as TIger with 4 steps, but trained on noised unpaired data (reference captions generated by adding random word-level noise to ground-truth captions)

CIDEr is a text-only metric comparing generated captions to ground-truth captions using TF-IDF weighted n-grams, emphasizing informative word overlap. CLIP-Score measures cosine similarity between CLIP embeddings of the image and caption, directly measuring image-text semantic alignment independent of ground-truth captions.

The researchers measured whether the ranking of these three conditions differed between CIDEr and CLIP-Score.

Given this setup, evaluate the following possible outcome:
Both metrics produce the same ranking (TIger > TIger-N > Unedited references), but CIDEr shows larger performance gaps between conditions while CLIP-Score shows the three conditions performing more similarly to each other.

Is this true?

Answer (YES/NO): YES